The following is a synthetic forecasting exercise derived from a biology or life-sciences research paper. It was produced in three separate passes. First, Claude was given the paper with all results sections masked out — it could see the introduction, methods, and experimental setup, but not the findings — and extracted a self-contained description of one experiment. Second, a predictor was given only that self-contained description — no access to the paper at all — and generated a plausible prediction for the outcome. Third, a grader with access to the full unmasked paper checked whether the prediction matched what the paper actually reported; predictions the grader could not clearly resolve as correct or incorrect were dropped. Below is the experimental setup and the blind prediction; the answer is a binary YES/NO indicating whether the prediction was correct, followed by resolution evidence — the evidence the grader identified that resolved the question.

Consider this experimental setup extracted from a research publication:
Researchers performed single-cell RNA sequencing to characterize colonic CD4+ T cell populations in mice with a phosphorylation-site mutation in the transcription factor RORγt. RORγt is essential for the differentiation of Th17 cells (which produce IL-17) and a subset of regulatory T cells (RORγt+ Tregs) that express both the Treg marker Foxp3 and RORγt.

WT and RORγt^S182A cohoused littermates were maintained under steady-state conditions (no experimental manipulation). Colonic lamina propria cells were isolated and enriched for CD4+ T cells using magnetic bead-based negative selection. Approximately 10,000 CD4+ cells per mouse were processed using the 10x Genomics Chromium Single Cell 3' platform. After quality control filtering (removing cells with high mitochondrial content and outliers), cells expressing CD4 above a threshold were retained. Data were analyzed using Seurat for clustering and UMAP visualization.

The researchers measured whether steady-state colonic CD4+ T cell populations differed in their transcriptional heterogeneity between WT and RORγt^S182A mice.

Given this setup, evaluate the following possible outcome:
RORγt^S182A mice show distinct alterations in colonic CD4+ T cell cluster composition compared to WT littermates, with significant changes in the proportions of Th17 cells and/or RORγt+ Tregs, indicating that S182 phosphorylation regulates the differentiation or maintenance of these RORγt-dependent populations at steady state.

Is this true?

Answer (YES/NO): YES